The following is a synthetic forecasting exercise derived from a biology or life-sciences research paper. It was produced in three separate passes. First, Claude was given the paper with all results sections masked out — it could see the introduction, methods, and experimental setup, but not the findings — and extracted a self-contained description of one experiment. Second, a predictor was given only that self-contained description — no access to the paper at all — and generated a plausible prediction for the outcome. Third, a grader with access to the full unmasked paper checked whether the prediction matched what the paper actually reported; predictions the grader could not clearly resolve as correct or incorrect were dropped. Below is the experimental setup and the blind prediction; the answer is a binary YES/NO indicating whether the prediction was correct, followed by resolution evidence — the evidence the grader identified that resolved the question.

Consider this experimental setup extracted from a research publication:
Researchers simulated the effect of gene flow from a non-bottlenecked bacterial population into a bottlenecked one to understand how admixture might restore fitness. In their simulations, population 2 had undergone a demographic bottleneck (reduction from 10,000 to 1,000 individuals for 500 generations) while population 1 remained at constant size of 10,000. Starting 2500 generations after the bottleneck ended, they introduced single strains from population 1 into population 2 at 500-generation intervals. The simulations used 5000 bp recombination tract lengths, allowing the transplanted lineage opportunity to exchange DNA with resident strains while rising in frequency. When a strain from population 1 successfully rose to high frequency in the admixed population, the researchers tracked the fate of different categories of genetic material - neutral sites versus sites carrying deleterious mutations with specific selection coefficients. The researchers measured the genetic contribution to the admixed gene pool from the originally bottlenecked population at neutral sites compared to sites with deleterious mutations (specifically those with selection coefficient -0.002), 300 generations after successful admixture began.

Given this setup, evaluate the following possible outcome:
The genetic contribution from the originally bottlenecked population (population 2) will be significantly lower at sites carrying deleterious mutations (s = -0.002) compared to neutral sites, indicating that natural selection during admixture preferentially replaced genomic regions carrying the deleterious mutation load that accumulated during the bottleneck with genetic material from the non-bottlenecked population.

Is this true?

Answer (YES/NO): YES